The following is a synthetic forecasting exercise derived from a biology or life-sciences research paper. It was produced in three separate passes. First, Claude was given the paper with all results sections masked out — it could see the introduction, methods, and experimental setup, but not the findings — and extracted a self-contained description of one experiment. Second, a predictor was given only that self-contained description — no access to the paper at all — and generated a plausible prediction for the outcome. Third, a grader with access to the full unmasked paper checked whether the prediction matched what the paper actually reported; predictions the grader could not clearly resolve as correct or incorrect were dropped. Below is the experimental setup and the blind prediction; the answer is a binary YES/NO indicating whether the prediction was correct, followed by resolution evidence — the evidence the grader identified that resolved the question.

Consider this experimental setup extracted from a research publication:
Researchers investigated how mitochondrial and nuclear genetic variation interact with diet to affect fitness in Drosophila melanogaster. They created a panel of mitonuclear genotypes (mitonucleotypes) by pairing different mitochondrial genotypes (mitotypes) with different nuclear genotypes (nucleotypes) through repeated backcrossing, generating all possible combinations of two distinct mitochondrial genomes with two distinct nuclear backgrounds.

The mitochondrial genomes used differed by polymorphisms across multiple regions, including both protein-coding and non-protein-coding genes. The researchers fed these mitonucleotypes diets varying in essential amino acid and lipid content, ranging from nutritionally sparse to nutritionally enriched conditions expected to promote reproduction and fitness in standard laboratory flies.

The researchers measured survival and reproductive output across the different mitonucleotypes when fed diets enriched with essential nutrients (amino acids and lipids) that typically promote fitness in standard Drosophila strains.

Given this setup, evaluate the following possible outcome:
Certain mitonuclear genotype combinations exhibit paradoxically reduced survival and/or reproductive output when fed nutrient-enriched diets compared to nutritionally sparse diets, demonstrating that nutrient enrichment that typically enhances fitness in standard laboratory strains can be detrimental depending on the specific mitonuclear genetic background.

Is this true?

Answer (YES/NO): YES